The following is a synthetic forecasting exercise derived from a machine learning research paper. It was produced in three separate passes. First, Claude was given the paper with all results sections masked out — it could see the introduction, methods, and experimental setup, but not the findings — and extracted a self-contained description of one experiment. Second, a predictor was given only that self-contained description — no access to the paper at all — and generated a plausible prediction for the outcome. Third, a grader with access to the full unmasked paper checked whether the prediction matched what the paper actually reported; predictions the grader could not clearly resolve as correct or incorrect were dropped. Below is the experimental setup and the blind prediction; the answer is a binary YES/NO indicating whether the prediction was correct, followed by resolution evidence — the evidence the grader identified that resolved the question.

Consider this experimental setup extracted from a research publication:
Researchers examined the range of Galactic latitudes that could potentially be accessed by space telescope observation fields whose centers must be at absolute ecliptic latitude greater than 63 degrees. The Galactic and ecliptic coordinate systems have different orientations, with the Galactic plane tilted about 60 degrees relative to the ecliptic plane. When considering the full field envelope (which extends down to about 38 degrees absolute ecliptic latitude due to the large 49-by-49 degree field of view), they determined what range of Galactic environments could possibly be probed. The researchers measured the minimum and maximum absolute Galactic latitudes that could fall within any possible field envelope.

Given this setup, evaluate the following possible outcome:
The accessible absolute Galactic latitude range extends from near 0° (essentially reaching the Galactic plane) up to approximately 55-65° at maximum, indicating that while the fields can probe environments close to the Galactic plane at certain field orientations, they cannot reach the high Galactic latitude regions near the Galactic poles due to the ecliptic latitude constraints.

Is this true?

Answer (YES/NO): NO